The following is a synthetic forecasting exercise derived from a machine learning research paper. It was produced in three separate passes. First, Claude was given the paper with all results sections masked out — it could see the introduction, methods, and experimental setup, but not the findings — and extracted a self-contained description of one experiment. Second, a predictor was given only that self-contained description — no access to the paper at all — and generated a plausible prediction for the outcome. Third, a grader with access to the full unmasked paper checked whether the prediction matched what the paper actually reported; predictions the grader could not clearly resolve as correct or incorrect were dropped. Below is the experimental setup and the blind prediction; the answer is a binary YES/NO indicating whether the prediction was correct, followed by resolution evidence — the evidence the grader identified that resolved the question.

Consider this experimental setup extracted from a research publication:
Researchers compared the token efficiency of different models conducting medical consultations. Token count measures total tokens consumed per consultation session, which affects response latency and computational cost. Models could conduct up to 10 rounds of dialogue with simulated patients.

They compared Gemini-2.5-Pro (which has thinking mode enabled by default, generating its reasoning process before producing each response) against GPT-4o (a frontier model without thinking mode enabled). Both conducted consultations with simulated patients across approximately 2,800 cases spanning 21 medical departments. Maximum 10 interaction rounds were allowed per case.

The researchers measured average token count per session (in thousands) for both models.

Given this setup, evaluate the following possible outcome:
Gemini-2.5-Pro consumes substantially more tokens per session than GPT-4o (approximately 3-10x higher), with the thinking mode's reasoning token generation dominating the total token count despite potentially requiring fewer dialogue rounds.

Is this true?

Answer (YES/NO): NO